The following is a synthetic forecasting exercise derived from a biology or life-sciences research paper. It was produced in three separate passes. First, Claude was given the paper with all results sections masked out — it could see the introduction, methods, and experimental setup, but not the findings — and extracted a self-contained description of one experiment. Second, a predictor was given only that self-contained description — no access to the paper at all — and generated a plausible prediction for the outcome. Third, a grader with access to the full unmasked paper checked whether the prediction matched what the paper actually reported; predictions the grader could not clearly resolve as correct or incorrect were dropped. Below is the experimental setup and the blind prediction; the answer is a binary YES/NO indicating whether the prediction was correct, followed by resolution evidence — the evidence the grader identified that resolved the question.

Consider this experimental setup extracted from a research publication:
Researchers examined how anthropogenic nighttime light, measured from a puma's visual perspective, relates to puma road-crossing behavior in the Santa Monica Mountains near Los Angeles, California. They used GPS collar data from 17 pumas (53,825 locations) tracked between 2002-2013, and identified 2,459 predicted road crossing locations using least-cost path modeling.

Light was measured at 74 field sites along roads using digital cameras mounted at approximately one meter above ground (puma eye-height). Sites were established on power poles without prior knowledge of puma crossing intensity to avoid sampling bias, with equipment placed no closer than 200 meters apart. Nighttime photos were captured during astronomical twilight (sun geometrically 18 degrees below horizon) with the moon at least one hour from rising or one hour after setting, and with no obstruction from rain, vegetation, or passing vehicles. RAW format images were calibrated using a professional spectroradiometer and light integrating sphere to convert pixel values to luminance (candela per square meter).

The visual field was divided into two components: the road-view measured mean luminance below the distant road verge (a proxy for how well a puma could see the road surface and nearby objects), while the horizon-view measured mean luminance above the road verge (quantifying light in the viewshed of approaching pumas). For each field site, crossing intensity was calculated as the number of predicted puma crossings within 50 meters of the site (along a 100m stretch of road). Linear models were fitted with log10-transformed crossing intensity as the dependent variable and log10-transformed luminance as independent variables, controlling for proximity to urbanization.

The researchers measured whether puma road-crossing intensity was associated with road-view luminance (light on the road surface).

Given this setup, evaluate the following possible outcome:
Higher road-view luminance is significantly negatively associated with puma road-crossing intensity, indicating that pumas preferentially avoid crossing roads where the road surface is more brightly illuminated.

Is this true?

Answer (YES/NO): NO